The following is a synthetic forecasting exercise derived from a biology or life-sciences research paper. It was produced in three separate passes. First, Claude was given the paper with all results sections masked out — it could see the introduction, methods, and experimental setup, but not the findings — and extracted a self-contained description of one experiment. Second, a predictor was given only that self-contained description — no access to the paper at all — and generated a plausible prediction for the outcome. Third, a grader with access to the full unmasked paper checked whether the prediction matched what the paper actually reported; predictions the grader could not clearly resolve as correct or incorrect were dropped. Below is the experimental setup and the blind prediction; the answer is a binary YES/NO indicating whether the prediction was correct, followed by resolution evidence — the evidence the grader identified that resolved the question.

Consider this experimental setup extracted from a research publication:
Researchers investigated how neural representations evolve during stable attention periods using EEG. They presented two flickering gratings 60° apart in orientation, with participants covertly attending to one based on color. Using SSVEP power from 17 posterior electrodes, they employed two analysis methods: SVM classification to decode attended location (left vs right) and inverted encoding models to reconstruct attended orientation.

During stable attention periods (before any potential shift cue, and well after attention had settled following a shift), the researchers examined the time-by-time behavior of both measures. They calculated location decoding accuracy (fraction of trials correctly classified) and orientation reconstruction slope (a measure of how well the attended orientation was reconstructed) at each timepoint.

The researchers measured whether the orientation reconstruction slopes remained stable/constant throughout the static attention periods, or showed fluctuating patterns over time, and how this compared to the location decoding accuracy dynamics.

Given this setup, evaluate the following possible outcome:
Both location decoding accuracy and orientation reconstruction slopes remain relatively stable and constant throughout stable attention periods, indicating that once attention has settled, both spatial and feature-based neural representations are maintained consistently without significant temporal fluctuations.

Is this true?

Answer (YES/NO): NO